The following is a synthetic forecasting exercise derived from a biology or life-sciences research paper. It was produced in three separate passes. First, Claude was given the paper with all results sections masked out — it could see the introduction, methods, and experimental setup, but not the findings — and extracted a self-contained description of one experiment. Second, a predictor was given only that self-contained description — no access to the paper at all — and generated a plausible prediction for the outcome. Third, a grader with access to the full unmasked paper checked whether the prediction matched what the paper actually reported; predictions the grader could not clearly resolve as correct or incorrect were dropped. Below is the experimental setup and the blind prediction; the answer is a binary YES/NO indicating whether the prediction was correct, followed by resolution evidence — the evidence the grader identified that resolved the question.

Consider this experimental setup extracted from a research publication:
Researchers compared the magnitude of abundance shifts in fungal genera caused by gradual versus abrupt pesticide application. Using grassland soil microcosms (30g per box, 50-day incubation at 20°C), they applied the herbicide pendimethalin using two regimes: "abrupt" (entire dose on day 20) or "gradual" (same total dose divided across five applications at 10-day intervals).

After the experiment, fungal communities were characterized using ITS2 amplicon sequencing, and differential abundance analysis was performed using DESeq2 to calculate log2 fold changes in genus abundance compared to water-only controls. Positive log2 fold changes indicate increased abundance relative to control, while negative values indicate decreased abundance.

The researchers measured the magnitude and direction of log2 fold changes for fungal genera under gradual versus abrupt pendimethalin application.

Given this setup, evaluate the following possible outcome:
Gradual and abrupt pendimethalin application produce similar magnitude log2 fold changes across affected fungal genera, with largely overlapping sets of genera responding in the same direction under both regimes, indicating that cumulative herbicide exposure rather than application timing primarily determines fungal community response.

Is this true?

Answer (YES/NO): NO